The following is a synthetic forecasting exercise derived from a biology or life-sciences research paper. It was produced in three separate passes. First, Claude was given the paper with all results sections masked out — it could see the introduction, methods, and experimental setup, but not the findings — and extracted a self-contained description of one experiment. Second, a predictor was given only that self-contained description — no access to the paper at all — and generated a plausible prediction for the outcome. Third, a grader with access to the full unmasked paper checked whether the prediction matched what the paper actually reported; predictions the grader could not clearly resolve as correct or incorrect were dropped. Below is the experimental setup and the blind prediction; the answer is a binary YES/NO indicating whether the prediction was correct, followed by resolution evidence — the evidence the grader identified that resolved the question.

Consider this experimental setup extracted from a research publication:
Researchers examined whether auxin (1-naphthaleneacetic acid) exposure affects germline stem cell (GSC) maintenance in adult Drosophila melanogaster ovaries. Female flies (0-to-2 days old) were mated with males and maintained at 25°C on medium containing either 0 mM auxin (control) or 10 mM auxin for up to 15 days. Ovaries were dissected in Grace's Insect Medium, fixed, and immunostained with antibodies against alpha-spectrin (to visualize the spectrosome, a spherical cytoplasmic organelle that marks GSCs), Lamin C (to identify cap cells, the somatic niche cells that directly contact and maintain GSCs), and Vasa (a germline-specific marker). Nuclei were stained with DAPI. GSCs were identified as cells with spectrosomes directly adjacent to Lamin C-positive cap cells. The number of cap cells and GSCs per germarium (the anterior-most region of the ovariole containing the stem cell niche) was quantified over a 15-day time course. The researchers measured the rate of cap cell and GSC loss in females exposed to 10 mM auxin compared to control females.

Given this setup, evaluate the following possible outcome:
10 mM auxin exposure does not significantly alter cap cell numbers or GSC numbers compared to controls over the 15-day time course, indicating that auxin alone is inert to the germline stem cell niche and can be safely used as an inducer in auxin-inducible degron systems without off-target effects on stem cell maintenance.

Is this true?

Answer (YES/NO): YES